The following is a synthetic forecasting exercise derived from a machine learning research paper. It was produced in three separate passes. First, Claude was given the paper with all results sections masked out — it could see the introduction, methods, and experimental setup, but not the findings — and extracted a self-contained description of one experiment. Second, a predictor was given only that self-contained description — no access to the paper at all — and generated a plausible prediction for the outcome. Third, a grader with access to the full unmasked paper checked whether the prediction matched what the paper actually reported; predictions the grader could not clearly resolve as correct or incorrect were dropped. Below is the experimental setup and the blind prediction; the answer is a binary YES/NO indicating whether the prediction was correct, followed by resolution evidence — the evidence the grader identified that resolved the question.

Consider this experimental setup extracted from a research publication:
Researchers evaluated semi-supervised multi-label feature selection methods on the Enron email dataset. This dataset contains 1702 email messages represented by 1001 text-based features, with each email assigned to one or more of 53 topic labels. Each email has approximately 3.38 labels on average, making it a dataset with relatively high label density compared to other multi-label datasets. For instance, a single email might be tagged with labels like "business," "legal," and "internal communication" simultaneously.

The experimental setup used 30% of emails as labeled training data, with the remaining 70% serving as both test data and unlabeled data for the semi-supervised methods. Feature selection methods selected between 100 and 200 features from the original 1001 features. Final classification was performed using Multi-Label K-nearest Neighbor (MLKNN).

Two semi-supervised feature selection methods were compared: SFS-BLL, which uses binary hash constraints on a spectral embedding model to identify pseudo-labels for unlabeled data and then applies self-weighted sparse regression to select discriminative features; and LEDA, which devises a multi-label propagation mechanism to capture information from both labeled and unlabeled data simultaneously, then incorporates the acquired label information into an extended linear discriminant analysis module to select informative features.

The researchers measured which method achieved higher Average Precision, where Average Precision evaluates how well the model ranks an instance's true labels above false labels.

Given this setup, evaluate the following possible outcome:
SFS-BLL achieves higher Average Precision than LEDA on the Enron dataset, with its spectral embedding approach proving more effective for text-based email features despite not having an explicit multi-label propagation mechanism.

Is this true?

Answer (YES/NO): YES